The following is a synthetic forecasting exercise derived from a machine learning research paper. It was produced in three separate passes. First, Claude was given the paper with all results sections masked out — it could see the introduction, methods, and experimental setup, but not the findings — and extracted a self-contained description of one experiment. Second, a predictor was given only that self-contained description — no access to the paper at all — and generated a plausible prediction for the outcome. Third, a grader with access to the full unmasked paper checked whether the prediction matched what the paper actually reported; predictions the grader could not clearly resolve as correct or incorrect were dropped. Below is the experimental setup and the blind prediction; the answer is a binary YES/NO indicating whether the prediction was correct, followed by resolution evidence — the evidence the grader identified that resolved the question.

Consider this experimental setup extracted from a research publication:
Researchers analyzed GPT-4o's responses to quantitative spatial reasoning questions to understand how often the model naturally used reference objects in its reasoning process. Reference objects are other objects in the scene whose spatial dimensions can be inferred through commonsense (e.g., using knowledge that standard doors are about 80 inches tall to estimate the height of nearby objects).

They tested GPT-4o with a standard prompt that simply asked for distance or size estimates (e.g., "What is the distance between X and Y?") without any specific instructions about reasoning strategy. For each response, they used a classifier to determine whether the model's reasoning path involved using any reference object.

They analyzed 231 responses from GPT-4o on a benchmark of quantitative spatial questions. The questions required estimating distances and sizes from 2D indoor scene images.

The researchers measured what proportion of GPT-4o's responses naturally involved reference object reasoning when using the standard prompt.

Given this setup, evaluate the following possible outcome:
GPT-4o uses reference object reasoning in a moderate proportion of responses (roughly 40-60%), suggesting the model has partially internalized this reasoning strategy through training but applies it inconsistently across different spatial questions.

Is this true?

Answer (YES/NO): NO